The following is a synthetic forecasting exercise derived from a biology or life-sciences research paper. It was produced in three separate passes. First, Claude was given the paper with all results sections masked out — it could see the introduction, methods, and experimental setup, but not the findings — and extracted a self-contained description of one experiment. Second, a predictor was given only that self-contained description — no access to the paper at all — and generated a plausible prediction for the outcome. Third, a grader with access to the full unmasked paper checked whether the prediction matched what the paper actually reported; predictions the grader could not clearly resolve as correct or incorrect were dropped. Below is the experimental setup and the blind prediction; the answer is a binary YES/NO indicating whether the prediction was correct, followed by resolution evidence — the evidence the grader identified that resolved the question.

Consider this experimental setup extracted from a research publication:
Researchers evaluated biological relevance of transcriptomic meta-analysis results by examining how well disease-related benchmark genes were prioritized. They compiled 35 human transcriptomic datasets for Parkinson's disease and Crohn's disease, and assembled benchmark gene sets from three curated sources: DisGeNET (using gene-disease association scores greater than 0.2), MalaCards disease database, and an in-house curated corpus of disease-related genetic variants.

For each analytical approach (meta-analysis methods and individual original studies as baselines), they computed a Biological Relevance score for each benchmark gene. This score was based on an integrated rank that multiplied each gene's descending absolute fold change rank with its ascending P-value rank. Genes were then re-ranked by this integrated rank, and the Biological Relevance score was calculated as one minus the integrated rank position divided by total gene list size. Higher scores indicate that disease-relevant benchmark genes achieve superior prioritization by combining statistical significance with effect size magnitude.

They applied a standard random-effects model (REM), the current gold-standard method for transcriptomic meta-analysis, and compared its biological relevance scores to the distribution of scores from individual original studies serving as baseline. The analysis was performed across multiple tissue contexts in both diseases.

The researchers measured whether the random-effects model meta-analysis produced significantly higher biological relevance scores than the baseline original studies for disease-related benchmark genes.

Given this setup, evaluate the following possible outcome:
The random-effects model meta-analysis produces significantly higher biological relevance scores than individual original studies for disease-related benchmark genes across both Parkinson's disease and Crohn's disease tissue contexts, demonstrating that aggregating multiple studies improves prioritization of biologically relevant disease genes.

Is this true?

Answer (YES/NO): NO